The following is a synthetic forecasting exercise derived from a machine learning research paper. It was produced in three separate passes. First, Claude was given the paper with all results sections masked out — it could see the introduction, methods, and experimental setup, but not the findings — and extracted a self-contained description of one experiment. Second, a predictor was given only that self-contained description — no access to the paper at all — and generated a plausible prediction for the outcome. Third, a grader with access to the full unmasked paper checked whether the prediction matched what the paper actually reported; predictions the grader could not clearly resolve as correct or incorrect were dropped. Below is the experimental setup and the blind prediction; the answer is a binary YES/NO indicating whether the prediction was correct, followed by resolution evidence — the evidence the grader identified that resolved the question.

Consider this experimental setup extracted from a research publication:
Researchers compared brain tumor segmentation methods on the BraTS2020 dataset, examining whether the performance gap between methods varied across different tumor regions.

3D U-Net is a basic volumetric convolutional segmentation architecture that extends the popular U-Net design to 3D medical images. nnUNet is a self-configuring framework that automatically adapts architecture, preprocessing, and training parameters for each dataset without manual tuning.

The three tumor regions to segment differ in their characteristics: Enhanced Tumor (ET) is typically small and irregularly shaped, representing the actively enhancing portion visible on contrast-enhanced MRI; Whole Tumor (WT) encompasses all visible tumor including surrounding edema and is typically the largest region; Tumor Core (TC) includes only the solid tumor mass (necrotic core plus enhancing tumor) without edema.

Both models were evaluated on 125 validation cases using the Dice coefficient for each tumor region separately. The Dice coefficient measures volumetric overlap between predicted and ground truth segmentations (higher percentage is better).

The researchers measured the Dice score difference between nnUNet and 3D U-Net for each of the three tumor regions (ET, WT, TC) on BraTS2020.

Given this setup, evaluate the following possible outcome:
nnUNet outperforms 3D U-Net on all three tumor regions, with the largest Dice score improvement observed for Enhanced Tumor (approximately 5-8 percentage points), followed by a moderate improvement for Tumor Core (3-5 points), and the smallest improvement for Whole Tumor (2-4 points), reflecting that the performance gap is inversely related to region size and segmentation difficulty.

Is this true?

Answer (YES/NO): NO